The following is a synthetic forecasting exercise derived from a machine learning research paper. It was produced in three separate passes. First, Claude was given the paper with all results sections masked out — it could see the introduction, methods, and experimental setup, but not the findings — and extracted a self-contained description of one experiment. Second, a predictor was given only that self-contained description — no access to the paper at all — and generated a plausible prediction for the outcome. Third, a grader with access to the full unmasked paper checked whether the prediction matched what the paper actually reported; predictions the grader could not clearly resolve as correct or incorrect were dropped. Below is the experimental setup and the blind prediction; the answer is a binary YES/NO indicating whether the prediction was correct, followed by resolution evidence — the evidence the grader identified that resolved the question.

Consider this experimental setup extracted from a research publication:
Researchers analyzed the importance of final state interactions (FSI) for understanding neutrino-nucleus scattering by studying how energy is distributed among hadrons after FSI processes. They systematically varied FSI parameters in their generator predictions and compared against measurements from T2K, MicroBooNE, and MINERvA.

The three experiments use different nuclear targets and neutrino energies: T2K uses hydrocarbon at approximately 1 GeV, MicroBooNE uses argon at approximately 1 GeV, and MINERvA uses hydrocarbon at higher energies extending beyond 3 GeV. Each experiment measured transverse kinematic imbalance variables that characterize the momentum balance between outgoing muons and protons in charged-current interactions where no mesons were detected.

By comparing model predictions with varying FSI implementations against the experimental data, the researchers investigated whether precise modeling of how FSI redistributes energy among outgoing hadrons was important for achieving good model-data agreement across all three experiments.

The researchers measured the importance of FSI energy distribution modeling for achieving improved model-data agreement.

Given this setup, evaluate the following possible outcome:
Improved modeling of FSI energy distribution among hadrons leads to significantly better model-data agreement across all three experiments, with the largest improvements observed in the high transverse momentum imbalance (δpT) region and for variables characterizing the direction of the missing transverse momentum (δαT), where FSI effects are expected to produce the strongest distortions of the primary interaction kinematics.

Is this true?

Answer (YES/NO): NO